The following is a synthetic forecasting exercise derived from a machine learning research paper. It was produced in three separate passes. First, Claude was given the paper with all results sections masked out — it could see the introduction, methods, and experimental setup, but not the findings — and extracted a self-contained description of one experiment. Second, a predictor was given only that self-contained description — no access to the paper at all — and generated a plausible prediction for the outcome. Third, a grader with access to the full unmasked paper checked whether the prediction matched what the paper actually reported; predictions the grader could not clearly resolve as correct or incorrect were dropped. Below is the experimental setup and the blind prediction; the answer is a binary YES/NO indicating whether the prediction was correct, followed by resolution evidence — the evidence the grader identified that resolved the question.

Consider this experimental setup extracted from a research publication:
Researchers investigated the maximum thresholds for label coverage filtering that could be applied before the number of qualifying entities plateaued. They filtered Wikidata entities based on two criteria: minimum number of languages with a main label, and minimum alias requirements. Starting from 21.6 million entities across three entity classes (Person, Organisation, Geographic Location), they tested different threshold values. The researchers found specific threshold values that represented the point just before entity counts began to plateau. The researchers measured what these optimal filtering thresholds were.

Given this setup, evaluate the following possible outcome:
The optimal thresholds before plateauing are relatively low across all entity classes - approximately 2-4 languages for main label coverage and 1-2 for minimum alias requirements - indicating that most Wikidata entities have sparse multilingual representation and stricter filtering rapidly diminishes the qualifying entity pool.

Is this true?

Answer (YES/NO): NO